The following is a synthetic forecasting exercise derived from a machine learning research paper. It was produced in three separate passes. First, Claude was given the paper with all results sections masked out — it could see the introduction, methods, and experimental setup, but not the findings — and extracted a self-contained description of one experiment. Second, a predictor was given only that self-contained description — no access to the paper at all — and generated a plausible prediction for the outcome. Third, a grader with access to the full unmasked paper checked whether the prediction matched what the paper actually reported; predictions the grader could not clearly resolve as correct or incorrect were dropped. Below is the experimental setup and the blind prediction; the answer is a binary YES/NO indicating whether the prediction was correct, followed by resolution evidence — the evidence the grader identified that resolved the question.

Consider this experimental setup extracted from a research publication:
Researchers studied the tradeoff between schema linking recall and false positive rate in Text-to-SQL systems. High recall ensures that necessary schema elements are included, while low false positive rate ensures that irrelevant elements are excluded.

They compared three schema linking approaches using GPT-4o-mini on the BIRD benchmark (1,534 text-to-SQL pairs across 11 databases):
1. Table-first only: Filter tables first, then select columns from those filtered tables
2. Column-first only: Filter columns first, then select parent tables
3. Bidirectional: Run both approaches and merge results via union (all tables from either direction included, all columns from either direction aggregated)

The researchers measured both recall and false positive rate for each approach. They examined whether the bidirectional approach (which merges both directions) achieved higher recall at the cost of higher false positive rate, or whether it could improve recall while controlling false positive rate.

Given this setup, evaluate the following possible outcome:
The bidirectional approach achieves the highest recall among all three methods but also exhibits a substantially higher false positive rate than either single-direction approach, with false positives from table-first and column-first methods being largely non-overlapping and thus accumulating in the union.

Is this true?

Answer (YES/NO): NO